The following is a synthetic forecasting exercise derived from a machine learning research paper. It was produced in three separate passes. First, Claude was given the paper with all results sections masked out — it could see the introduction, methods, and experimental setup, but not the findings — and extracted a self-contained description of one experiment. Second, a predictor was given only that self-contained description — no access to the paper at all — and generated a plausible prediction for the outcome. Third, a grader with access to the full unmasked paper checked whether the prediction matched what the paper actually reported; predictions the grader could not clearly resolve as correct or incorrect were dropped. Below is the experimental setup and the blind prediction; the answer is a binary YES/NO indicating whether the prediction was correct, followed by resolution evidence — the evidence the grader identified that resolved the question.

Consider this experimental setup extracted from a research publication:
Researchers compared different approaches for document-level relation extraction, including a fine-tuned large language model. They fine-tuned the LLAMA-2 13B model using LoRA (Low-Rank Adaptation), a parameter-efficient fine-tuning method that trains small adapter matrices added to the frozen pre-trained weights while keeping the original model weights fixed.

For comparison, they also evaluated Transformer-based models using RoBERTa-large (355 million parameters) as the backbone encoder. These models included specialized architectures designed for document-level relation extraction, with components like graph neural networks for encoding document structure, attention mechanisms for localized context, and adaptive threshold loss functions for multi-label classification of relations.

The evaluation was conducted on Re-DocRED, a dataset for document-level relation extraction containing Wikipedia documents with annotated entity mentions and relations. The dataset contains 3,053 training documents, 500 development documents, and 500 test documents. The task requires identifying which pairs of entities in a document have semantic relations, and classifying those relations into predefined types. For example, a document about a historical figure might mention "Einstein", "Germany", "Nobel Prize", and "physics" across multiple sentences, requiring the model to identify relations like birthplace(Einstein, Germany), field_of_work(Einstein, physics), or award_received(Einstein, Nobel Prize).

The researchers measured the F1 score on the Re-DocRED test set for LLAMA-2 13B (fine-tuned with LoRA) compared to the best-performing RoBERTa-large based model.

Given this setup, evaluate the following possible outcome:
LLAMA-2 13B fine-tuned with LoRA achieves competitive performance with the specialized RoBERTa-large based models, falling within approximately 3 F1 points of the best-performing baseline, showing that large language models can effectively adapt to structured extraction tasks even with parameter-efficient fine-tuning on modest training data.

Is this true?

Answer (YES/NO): NO